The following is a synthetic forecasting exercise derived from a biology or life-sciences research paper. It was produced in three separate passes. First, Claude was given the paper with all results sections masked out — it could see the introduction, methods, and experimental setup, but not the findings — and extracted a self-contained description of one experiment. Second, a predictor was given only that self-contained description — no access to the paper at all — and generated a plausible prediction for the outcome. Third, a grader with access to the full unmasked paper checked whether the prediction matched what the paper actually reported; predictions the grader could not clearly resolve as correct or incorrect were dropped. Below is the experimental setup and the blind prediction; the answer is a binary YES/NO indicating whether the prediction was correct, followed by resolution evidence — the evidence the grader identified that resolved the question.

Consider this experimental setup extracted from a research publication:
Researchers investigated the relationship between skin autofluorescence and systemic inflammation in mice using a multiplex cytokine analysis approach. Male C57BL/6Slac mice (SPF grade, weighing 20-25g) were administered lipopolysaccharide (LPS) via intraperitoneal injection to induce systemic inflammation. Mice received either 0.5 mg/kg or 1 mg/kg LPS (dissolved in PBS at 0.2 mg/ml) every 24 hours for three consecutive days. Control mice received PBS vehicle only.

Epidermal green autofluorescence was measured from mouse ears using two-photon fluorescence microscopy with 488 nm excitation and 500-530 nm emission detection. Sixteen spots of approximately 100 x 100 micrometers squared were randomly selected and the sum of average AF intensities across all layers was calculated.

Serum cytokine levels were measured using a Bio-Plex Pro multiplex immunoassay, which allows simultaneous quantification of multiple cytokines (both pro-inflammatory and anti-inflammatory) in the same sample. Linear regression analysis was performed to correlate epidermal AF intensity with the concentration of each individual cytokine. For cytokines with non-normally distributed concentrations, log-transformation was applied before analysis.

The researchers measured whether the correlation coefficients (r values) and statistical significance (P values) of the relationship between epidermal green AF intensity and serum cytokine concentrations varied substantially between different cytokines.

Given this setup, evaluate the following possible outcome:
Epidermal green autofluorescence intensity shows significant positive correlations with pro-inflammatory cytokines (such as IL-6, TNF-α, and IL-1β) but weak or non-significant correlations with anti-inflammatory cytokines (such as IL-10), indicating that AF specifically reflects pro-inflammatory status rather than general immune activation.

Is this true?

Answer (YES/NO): NO